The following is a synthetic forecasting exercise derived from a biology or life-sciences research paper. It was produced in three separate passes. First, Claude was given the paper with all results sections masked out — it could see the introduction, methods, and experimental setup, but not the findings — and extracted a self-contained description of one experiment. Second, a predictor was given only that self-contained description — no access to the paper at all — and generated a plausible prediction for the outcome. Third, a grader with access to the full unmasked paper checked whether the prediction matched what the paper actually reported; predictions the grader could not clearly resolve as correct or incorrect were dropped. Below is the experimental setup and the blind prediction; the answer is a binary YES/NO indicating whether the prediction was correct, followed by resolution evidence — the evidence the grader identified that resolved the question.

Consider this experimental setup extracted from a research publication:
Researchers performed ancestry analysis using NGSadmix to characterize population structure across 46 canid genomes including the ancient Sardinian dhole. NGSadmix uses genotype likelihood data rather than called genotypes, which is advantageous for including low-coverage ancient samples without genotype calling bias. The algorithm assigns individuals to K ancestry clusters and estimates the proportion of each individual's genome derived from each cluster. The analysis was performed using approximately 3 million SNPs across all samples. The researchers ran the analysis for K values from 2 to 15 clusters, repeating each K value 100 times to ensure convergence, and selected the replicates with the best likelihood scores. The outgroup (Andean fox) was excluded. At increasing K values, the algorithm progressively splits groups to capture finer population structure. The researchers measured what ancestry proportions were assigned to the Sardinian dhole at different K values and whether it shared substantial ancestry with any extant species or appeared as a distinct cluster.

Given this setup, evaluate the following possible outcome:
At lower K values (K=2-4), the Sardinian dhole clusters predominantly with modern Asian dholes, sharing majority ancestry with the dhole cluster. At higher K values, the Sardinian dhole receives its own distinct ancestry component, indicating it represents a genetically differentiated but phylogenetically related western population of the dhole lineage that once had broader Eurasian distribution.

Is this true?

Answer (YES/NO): NO